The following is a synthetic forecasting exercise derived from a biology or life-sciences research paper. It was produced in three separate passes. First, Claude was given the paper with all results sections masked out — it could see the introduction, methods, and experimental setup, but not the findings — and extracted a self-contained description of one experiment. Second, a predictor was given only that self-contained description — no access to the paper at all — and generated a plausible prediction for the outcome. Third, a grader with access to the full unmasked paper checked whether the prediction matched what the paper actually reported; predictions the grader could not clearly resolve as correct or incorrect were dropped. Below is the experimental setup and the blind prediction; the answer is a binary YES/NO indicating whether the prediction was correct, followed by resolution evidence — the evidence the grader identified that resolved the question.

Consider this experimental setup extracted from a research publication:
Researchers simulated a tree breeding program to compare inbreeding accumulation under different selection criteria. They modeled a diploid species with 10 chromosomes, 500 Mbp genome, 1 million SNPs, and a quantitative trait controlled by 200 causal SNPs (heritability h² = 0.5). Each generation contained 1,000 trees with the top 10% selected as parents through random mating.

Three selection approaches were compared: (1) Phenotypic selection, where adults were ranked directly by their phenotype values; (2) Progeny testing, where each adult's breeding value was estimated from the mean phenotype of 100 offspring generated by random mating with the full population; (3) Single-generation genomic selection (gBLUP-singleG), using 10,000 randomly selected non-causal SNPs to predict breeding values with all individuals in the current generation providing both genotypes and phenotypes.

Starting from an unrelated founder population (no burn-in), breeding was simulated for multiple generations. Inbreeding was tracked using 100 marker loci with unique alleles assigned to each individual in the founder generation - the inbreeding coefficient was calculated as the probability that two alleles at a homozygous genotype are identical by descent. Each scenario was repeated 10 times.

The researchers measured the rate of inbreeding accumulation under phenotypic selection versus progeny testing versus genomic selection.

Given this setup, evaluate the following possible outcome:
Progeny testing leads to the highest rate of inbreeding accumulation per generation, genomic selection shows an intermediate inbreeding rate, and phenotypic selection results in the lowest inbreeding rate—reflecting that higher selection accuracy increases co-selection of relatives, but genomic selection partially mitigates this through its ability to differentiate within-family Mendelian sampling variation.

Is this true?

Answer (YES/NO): NO